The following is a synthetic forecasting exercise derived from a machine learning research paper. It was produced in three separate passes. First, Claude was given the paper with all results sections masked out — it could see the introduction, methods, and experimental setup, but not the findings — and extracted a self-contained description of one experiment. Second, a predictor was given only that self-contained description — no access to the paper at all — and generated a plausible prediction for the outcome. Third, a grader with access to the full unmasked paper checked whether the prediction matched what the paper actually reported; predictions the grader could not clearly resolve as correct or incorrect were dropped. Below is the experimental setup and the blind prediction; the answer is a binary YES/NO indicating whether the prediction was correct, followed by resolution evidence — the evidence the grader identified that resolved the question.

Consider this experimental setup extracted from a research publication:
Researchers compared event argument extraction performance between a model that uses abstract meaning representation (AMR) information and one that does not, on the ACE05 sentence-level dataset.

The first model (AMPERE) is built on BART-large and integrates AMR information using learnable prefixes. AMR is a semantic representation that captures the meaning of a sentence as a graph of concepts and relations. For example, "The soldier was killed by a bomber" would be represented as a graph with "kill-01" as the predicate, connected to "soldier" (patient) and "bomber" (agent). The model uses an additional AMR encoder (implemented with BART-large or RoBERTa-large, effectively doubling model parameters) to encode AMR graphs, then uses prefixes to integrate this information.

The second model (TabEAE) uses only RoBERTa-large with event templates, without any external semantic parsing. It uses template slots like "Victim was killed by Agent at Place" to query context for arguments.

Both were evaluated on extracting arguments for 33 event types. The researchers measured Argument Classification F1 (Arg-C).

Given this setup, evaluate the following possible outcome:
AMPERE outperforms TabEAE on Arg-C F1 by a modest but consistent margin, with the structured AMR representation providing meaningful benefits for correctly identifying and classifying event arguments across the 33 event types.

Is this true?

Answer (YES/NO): YES